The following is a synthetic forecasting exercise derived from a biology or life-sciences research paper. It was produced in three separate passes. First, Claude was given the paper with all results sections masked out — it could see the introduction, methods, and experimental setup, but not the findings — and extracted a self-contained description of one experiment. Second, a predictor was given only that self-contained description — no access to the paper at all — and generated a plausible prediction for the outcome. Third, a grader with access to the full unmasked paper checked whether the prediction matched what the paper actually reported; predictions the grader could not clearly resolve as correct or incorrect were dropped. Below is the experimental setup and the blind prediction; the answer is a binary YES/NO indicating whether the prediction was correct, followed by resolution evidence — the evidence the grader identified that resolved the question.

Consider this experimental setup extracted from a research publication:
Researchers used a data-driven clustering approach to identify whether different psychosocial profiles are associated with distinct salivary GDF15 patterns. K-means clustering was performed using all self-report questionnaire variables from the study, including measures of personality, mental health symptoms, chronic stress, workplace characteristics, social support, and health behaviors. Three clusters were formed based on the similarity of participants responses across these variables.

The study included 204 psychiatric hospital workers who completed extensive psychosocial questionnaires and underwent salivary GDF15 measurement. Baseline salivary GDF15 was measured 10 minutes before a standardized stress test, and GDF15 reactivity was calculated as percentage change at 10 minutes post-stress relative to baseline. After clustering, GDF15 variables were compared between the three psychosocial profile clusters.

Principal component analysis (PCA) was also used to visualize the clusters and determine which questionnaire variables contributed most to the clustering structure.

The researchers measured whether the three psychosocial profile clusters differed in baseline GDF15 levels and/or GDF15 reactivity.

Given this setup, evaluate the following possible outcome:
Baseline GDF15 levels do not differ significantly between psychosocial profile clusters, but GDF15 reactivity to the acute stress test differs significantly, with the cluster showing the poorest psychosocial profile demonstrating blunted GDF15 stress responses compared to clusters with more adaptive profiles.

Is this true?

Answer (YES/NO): NO